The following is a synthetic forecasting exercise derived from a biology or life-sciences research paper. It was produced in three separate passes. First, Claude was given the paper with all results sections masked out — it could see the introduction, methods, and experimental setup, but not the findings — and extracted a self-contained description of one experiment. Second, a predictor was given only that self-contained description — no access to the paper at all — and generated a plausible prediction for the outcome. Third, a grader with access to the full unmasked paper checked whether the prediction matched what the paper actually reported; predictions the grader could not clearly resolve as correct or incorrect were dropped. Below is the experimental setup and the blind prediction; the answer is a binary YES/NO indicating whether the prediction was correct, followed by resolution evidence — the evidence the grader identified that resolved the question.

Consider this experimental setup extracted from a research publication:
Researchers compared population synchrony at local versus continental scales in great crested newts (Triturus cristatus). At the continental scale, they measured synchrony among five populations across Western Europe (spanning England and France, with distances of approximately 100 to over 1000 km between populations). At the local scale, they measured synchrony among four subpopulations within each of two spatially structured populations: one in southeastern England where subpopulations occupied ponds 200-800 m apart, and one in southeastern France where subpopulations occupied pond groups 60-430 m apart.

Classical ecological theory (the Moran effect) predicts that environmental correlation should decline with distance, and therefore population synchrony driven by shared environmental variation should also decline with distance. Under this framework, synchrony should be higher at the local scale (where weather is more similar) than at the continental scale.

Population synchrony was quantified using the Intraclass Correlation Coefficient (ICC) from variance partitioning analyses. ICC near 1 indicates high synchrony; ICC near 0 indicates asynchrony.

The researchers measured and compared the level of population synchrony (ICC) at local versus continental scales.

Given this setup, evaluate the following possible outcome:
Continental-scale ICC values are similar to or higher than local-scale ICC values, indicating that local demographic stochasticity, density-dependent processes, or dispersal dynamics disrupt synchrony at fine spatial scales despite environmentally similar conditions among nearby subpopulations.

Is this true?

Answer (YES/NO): NO